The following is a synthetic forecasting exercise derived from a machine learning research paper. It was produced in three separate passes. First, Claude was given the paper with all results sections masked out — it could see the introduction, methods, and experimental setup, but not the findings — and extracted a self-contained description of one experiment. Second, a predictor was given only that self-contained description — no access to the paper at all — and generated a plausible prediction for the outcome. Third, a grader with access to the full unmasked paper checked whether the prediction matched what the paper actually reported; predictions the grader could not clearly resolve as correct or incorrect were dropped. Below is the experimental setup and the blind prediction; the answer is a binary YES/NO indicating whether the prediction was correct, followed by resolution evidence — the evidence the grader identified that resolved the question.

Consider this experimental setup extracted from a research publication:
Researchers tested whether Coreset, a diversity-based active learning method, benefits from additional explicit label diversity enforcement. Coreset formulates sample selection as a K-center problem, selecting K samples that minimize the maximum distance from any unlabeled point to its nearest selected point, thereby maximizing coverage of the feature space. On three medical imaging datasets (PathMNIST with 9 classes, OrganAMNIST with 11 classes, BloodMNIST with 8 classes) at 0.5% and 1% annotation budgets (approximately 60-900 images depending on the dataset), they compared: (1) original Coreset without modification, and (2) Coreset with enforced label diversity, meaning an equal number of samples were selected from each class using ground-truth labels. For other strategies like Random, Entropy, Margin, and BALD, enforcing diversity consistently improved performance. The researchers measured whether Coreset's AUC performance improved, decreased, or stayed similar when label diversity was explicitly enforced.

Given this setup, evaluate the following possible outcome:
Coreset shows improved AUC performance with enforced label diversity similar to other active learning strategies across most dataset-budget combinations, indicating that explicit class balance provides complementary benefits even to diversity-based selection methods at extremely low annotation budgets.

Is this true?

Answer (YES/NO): NO